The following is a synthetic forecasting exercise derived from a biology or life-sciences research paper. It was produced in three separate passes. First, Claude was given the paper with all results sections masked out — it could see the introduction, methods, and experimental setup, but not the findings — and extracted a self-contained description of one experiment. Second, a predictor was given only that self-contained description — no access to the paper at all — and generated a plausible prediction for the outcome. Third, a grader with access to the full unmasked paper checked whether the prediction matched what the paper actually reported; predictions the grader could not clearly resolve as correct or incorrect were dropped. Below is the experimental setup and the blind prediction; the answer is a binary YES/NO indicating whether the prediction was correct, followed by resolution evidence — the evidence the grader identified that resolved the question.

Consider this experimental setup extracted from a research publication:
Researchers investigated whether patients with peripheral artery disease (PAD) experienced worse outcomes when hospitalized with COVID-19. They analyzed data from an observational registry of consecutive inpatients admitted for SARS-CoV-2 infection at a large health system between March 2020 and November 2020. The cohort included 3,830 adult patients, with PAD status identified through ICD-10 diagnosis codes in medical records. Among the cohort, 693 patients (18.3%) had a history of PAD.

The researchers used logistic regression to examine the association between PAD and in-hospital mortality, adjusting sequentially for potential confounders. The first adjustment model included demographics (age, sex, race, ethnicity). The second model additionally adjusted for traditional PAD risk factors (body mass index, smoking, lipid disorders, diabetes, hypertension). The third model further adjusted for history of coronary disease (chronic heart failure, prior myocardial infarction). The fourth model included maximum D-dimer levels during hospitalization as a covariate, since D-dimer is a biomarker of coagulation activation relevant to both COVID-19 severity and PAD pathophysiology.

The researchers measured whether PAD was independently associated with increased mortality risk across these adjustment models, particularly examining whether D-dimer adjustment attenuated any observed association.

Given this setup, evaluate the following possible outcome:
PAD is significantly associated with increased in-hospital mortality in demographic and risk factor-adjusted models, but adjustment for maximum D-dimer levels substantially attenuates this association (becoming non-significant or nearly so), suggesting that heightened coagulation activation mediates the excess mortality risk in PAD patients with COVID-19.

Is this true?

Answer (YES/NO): NO